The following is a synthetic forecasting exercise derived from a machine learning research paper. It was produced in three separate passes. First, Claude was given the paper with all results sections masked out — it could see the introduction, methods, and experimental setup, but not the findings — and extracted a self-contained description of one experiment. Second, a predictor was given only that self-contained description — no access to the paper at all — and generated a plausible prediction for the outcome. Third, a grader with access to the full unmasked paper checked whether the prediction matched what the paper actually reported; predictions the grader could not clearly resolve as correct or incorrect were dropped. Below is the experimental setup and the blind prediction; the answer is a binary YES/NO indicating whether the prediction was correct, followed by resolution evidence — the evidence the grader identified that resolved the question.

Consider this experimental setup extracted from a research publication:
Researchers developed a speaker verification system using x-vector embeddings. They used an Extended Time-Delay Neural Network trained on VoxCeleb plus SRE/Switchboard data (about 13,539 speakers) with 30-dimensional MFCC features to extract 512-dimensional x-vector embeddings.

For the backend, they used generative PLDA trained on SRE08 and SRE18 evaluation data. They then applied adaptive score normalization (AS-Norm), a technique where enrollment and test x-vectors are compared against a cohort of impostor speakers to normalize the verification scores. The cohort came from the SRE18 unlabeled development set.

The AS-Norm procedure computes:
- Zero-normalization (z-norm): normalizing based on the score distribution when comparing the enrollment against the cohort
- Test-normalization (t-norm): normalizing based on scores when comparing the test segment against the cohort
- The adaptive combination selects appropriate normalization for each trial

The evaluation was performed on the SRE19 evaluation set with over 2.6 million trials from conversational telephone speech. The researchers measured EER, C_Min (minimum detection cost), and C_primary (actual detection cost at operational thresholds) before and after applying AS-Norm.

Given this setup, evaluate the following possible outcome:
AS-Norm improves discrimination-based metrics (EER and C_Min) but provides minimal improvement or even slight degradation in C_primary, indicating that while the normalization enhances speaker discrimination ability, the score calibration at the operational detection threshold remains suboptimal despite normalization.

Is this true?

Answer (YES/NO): NO